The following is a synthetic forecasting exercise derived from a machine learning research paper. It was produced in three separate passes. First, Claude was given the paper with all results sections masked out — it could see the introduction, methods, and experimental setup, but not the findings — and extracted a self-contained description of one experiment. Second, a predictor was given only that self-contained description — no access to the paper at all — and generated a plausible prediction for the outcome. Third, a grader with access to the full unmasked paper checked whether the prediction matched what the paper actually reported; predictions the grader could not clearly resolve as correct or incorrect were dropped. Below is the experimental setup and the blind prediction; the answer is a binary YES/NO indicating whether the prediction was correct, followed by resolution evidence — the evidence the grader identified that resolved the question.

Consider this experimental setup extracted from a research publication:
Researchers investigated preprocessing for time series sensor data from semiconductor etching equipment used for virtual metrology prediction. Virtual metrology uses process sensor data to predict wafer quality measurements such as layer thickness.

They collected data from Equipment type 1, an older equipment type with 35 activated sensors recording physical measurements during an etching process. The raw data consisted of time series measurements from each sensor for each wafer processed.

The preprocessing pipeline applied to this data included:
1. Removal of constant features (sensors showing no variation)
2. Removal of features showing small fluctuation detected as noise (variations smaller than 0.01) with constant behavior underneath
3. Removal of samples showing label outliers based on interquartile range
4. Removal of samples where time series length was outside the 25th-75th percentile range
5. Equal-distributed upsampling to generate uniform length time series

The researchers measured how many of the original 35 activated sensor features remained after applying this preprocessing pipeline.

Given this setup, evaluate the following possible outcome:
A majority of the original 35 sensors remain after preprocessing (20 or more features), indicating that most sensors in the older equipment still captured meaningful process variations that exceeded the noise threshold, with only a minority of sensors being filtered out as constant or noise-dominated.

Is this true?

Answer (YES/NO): YES